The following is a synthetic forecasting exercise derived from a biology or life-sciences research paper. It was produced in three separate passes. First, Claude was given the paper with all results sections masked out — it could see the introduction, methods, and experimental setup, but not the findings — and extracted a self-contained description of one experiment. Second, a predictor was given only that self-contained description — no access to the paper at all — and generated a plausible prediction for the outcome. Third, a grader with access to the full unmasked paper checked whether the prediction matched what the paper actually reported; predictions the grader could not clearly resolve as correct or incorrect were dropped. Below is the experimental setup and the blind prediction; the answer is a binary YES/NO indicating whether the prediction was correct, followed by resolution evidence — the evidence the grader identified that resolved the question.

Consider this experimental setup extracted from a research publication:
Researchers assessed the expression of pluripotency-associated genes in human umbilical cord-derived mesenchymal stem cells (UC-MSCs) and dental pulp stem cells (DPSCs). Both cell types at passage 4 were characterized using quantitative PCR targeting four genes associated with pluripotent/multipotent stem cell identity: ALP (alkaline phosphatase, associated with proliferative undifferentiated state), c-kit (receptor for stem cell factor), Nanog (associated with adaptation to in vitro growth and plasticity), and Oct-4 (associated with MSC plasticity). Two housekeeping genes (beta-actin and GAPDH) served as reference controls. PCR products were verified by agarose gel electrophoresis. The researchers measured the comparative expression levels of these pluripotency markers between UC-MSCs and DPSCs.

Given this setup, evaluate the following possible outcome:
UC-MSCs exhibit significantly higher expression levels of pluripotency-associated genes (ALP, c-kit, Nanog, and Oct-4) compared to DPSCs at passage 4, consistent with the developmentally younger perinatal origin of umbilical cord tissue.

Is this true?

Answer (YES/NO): NO